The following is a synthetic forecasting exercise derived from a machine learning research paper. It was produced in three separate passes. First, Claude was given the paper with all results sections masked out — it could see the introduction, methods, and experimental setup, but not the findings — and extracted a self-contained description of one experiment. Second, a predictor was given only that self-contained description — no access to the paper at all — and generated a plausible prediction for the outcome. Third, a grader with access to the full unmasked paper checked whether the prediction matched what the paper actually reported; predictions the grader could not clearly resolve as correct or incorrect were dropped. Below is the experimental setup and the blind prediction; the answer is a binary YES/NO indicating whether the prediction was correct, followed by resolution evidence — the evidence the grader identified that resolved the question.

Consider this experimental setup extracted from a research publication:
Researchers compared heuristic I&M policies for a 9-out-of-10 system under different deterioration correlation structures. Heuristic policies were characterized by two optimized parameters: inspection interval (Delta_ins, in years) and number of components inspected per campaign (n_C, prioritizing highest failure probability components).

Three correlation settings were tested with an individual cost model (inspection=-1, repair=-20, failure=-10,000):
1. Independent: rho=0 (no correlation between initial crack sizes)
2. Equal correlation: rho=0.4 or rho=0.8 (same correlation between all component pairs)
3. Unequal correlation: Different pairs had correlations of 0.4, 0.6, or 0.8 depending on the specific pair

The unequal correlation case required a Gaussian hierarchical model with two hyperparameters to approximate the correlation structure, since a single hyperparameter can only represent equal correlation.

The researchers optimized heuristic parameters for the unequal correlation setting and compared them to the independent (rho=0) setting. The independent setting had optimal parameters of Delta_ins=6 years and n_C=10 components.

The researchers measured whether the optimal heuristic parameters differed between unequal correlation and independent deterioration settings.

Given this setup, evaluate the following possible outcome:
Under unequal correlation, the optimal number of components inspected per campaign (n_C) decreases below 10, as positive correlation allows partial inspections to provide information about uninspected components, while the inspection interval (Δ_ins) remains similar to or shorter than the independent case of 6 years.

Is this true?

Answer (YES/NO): YES